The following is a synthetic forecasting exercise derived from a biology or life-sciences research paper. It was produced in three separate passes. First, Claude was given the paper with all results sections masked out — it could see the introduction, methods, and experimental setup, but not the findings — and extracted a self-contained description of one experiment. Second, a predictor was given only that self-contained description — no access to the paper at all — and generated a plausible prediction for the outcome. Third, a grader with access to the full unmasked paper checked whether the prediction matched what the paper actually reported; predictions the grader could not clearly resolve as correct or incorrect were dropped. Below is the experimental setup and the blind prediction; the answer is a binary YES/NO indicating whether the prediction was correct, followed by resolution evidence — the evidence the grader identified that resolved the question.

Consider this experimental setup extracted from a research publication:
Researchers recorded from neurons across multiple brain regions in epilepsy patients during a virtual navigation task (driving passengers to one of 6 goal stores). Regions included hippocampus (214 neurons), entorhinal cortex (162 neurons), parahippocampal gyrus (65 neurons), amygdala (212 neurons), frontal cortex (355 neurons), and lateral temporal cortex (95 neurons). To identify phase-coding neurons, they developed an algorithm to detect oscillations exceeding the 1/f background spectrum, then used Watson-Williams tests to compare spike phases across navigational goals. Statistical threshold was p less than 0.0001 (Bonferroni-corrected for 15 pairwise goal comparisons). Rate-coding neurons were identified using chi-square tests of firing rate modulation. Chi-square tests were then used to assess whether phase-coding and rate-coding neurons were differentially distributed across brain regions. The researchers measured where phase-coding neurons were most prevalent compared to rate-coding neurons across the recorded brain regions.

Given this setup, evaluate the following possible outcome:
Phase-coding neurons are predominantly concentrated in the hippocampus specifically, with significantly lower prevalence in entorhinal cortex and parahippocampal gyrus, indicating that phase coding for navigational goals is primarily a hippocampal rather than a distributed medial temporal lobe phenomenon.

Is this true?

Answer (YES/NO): NO